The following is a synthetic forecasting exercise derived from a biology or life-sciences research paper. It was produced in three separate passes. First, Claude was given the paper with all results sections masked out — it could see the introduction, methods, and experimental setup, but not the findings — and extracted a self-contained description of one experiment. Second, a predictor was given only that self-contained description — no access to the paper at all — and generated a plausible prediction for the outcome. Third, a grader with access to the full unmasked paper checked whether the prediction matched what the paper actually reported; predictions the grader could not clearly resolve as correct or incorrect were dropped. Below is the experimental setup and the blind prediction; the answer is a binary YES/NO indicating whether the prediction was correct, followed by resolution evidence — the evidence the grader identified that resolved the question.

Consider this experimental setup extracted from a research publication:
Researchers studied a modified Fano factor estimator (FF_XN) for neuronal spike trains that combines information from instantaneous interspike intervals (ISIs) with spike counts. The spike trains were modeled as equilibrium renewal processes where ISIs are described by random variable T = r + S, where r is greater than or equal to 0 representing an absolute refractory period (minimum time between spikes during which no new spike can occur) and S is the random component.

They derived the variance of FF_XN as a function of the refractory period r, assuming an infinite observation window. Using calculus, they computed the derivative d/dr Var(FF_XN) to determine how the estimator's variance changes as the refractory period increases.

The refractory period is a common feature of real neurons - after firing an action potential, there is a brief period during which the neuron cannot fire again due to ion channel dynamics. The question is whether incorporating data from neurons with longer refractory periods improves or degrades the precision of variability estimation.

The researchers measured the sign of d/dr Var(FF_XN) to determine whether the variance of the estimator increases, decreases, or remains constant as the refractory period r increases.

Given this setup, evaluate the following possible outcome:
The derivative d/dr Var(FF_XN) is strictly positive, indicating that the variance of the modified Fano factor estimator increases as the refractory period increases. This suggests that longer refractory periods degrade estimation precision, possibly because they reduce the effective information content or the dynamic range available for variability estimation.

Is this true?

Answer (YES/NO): YES